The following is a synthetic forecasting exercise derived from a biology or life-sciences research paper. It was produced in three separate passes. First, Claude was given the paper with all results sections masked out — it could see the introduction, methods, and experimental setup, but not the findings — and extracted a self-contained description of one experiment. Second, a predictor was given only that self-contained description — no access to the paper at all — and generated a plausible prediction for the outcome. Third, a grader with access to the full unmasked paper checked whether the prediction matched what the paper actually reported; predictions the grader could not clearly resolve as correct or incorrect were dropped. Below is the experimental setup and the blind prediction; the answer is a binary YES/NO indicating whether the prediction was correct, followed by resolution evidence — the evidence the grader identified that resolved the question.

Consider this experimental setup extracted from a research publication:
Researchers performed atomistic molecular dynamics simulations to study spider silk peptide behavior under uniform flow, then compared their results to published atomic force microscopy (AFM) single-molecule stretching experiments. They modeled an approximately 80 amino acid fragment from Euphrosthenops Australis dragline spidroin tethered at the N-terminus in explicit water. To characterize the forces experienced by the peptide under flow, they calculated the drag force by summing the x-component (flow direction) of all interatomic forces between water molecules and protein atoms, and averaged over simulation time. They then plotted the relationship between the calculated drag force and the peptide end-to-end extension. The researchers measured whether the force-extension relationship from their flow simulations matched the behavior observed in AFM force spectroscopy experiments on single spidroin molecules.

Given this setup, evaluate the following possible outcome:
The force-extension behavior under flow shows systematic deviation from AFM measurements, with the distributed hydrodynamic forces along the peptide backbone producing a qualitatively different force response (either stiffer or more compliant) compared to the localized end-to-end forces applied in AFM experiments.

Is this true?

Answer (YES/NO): NO